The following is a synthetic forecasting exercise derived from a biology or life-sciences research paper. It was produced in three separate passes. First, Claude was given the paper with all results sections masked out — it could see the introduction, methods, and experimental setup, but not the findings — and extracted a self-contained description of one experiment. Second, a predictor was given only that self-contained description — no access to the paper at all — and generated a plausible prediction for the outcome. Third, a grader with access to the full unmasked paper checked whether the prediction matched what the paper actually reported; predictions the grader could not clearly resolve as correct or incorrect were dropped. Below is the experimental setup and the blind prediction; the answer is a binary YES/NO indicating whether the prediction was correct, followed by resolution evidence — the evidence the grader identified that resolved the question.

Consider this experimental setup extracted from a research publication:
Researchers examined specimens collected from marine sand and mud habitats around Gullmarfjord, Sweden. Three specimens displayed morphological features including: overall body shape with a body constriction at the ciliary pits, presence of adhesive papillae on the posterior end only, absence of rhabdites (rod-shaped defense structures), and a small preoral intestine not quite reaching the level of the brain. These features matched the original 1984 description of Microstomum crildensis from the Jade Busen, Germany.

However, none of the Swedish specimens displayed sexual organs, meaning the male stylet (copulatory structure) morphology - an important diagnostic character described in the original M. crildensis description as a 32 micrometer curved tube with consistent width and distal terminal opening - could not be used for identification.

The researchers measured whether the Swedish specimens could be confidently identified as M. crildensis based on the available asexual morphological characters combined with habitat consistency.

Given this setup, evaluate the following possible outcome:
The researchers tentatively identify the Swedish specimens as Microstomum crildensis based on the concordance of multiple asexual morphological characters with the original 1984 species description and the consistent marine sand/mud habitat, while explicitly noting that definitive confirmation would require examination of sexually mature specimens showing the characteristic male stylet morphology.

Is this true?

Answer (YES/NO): NO